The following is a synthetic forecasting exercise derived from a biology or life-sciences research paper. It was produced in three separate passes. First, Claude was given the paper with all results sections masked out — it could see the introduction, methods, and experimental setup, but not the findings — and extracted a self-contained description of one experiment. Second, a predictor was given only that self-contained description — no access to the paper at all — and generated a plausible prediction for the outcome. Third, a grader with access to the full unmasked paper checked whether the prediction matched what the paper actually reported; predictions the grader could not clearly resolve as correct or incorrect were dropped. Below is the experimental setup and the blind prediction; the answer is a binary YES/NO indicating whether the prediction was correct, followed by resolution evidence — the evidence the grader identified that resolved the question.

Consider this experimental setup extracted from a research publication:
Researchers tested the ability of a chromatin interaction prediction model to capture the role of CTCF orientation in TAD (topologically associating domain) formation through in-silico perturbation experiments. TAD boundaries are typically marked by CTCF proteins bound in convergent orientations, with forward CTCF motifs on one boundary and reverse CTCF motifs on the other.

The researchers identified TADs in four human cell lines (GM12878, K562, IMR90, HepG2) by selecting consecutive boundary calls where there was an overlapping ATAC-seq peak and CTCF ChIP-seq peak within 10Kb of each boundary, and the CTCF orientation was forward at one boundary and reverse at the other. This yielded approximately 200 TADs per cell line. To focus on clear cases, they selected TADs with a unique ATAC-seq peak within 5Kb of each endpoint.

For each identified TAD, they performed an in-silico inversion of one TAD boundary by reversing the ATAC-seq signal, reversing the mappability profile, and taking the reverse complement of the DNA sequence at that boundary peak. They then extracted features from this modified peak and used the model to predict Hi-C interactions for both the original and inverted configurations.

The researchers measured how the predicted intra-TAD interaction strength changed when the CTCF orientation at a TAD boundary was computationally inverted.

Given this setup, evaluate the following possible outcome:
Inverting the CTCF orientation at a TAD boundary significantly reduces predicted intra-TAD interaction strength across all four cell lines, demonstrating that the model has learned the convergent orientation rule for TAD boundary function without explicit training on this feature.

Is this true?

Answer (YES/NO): YES